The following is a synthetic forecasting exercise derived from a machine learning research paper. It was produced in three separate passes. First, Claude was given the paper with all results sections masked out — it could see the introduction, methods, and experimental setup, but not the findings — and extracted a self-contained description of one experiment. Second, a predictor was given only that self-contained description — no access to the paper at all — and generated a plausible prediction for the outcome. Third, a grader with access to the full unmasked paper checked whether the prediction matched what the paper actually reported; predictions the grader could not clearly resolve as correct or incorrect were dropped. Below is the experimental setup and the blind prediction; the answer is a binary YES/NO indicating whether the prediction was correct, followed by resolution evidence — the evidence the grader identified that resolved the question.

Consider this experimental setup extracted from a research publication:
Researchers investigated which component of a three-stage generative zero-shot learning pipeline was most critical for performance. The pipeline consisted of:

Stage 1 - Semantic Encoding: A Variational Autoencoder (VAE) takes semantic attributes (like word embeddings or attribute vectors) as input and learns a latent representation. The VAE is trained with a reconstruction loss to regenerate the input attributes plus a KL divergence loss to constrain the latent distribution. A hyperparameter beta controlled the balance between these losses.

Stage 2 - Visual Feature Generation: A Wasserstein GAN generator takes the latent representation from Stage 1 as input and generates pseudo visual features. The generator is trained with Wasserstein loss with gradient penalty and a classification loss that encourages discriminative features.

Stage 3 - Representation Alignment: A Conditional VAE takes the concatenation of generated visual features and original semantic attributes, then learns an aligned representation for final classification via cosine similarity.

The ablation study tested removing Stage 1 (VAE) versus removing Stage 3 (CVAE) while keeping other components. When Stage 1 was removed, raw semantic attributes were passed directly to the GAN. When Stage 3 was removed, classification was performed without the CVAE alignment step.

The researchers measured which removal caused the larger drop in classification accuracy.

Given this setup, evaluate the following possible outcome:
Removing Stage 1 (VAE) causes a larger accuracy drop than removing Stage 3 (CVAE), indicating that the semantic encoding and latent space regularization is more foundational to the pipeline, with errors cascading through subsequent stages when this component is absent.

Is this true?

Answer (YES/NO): YES